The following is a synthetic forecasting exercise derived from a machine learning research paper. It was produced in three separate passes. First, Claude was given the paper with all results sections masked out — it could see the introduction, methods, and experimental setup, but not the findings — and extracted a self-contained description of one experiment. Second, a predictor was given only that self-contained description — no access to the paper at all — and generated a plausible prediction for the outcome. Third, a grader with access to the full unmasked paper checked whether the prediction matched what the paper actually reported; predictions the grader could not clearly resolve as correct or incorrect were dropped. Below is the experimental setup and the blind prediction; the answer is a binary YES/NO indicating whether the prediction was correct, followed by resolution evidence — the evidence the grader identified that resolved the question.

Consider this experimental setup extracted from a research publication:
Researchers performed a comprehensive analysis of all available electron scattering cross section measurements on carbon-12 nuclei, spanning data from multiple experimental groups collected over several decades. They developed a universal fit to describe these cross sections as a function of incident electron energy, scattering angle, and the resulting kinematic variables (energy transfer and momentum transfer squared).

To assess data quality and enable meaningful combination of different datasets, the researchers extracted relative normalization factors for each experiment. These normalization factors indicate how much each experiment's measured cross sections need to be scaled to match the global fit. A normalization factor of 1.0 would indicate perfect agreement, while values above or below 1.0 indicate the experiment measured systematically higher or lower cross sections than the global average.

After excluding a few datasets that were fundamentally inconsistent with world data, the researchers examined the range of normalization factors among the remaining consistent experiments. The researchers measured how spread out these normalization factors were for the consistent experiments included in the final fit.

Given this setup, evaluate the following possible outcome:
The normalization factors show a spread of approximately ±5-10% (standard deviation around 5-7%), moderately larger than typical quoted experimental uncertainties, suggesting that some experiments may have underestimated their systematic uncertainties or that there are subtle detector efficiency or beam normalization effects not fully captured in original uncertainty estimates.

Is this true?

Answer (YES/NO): NO